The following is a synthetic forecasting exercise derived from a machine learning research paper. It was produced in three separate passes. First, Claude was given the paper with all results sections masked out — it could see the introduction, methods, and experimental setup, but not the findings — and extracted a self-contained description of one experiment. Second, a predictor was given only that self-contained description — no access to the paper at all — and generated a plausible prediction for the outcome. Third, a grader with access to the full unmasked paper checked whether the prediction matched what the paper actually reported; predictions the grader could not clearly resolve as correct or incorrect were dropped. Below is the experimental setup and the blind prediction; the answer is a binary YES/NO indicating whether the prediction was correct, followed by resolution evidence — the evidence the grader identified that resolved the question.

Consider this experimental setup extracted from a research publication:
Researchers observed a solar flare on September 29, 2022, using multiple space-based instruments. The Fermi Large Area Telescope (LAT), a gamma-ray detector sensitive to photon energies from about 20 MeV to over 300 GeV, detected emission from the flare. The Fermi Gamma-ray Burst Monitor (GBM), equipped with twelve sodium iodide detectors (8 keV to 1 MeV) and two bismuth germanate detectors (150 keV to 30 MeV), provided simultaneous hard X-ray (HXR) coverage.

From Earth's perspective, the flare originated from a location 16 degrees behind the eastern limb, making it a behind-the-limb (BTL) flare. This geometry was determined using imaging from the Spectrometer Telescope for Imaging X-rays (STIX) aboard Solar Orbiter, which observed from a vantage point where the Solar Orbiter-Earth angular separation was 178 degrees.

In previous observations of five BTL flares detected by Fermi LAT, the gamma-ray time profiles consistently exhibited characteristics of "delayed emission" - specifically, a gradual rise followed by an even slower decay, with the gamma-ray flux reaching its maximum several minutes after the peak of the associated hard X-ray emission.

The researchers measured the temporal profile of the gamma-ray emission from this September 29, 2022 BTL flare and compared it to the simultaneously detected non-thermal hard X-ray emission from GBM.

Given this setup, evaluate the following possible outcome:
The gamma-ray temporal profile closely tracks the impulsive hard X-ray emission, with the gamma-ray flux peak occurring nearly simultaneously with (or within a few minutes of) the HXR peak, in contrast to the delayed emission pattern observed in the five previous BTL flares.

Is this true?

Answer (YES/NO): YES